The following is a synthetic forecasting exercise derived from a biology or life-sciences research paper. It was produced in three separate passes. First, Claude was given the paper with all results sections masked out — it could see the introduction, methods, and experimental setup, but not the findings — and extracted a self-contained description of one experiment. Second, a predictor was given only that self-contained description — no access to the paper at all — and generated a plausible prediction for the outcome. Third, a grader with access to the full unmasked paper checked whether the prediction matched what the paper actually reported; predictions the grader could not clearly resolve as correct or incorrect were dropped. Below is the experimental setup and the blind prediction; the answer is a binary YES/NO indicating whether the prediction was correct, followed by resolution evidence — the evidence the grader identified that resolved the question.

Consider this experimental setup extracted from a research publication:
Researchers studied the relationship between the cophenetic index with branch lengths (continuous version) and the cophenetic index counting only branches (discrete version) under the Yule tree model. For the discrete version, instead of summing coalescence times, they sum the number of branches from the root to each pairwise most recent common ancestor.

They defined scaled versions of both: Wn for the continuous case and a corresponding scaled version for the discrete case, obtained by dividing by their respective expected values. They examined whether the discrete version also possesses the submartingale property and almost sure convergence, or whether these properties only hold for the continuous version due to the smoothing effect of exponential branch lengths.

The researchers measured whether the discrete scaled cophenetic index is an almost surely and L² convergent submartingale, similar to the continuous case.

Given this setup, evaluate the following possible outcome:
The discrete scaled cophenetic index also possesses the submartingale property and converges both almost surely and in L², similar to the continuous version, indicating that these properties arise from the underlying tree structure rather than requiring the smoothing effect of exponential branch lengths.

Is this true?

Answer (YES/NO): YES